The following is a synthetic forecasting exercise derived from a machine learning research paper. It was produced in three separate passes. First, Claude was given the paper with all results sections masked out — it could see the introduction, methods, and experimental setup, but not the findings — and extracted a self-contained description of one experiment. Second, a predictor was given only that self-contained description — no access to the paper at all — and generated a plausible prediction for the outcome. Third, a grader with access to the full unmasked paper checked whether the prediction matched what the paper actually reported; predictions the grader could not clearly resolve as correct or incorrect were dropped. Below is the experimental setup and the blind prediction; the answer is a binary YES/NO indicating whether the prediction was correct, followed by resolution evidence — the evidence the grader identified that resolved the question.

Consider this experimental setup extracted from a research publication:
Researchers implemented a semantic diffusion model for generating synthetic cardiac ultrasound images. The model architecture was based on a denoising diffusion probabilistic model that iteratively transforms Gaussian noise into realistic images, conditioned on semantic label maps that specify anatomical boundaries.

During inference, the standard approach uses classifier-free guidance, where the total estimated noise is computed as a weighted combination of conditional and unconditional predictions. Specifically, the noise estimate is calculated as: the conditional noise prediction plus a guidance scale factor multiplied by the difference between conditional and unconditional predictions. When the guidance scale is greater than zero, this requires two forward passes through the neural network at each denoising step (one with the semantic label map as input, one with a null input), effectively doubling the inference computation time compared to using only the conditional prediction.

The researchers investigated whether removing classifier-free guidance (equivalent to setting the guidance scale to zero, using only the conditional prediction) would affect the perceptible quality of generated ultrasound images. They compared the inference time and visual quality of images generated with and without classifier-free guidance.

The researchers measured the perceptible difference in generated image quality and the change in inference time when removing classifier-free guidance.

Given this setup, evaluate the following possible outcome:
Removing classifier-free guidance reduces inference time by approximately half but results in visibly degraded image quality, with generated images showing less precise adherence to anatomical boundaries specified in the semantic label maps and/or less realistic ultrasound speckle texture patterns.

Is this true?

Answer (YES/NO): NO